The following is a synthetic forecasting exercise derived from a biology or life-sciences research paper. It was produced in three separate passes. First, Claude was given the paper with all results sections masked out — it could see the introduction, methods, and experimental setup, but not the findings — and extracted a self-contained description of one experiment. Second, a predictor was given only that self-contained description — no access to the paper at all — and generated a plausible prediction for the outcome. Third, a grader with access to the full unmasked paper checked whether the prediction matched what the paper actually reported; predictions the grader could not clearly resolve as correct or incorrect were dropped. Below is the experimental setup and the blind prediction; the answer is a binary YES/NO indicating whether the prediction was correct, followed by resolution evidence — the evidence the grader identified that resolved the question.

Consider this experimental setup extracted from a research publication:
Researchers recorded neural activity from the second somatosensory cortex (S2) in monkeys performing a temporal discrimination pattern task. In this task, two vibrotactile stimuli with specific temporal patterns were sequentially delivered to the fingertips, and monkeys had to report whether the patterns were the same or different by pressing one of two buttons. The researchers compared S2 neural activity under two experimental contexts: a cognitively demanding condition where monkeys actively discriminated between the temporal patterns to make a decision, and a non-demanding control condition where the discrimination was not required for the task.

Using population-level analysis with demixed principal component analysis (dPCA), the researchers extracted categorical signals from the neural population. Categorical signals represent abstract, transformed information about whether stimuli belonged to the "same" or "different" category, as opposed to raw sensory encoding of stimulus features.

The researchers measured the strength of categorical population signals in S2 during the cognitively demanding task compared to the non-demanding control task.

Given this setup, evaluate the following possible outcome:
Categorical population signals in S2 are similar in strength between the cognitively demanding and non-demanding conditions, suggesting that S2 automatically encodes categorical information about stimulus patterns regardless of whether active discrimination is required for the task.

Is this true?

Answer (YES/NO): NO